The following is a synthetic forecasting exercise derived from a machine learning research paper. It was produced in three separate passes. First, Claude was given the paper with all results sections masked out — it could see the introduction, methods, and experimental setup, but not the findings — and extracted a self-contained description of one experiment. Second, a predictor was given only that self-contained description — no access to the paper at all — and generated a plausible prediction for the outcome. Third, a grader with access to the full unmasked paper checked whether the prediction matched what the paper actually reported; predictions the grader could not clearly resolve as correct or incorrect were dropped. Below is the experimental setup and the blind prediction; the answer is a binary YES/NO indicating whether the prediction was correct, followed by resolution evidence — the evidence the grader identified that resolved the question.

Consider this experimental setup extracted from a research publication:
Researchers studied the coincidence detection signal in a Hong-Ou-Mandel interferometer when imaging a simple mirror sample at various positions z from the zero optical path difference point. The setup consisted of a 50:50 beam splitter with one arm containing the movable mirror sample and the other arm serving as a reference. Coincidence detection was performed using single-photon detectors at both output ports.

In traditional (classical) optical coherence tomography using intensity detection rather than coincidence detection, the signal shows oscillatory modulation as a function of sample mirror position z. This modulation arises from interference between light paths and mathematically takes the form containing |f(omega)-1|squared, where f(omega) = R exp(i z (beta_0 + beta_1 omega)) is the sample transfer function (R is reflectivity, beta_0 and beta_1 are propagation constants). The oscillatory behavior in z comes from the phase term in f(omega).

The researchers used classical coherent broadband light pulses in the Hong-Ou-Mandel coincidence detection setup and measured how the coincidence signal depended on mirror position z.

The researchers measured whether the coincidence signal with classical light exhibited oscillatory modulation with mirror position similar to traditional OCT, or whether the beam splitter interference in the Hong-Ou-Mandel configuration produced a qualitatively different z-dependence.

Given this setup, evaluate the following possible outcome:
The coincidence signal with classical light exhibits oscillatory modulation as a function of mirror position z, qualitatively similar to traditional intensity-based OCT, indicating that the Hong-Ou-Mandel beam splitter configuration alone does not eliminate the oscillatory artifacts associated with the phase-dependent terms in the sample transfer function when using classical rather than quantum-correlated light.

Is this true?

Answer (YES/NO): YES